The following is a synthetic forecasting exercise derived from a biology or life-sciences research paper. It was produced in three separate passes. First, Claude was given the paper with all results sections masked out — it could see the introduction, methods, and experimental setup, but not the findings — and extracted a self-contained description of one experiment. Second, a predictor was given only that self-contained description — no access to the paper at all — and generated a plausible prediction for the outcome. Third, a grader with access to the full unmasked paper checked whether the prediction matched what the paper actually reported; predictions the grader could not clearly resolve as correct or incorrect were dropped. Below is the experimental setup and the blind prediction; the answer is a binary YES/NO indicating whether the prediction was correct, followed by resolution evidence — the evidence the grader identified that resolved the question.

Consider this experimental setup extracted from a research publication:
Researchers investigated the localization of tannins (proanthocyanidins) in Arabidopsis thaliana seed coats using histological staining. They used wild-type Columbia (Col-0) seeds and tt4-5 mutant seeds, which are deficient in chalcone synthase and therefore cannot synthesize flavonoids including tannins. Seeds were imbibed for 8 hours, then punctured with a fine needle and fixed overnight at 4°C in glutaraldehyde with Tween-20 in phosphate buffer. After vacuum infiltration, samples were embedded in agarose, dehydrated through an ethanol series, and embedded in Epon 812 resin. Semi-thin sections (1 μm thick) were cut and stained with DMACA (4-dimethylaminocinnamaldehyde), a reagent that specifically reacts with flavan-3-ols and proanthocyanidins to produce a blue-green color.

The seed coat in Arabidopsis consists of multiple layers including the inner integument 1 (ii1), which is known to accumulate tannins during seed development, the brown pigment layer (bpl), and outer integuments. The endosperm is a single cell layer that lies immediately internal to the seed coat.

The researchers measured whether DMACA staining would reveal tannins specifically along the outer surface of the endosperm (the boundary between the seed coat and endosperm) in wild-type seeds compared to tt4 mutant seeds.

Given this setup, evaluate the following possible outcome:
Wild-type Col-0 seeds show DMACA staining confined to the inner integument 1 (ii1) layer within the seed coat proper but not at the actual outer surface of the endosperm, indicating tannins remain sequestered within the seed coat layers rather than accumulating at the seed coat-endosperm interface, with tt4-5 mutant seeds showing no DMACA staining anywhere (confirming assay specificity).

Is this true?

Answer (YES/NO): NO